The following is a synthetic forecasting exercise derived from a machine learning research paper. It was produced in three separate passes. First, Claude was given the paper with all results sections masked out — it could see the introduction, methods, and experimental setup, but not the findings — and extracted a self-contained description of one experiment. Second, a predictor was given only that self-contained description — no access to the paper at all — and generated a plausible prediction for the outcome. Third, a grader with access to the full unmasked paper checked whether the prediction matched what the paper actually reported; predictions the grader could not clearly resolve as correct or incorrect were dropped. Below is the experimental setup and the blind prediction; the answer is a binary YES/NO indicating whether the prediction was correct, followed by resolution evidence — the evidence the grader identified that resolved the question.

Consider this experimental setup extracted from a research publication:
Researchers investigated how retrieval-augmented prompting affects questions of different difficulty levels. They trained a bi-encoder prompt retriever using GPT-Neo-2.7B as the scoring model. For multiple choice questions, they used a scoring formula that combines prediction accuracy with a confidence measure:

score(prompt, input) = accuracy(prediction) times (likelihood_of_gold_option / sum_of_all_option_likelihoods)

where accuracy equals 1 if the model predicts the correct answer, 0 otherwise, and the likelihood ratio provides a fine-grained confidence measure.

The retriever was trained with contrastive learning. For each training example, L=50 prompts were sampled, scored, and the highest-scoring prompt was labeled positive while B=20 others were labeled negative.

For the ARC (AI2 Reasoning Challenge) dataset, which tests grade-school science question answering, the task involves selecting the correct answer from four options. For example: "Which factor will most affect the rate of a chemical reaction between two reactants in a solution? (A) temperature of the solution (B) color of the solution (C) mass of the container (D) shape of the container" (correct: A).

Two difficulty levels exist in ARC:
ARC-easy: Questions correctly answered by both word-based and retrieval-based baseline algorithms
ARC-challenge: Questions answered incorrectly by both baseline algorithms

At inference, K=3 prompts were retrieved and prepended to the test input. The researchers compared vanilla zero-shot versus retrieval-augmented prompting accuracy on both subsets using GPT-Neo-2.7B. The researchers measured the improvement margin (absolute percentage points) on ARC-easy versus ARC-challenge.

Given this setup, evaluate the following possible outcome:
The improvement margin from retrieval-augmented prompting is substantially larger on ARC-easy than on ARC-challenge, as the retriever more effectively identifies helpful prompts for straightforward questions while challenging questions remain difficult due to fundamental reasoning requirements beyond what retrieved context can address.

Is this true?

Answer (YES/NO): YES